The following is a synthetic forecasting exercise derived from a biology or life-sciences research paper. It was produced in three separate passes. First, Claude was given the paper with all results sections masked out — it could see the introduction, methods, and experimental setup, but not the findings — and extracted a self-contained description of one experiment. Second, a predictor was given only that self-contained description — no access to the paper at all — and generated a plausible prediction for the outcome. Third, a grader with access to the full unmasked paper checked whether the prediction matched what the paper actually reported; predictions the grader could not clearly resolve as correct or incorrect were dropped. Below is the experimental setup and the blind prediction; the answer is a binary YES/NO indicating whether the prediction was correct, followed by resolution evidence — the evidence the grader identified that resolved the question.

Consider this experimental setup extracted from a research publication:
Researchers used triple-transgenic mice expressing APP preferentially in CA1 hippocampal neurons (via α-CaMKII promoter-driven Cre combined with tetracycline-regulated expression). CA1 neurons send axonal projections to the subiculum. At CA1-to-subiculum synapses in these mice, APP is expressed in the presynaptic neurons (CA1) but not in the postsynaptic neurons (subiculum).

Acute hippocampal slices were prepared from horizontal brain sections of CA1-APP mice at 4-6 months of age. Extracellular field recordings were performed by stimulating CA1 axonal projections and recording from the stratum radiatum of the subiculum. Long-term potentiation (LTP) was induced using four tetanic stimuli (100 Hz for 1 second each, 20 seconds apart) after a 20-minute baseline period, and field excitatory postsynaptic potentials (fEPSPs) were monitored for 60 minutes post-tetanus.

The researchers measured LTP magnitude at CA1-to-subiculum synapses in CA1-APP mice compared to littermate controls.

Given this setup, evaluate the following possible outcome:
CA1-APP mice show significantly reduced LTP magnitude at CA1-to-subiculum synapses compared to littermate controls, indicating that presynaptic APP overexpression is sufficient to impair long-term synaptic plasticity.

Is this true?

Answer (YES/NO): YES